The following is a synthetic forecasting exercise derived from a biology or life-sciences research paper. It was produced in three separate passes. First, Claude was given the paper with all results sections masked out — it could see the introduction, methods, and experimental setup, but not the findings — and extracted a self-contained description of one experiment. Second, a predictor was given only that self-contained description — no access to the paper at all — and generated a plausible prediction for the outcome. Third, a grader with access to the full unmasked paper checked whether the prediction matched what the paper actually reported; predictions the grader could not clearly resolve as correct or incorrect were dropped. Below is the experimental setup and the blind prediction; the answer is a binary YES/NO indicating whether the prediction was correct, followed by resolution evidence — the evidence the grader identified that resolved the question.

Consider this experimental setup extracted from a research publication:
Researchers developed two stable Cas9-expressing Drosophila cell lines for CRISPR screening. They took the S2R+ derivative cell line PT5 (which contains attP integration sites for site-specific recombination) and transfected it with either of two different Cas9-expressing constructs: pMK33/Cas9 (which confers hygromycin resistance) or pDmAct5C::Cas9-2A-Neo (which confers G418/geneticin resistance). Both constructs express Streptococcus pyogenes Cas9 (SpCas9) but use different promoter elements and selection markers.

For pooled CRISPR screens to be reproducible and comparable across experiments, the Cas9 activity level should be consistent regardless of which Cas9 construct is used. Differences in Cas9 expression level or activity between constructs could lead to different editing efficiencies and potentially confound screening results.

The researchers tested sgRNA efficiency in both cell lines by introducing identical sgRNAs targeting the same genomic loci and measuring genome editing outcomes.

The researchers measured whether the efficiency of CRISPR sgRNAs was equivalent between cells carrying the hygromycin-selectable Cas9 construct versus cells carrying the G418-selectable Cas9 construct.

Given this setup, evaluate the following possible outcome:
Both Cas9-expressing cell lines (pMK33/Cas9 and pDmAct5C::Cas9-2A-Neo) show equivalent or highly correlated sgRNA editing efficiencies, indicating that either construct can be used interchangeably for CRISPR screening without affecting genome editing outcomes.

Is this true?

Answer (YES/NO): YES